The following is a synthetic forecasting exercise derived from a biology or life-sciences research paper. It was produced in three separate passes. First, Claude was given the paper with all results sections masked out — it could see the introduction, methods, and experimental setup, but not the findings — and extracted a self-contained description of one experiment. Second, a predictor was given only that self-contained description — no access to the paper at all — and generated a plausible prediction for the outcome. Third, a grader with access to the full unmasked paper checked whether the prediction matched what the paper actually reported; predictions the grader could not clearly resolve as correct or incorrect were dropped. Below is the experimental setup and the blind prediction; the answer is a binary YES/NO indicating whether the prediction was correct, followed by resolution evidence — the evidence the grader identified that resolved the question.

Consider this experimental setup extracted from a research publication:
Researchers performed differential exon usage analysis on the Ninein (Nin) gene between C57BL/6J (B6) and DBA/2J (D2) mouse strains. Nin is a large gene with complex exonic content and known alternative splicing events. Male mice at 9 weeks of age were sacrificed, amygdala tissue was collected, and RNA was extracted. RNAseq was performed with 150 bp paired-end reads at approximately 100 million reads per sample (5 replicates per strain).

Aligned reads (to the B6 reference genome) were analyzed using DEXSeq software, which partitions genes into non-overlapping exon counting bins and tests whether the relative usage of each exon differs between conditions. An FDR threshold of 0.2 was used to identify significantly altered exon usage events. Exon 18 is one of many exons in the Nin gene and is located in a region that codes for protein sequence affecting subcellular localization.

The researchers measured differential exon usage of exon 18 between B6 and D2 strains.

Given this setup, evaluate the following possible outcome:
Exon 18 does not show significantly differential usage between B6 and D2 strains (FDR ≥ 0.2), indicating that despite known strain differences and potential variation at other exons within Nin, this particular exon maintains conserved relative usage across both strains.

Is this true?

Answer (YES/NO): NO